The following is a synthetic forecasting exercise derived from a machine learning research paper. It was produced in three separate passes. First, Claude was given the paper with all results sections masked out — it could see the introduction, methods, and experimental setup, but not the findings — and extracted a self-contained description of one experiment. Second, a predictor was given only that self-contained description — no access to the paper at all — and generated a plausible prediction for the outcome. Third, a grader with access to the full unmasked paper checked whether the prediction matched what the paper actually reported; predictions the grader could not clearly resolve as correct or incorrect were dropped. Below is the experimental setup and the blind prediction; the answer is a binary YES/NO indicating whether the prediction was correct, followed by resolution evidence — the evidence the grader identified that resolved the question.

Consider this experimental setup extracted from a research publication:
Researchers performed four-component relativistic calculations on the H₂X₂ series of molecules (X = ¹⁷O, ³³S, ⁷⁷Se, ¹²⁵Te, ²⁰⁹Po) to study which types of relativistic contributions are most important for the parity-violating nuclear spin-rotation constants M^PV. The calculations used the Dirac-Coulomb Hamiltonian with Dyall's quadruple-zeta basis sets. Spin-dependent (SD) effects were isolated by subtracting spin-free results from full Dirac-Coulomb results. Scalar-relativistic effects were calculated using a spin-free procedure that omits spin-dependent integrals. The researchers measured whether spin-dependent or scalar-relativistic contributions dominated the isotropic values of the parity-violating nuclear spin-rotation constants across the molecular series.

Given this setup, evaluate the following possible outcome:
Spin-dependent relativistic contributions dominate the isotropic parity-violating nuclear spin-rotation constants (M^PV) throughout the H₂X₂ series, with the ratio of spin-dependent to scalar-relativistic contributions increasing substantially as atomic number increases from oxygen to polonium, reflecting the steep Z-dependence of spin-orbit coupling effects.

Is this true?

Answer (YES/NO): YES